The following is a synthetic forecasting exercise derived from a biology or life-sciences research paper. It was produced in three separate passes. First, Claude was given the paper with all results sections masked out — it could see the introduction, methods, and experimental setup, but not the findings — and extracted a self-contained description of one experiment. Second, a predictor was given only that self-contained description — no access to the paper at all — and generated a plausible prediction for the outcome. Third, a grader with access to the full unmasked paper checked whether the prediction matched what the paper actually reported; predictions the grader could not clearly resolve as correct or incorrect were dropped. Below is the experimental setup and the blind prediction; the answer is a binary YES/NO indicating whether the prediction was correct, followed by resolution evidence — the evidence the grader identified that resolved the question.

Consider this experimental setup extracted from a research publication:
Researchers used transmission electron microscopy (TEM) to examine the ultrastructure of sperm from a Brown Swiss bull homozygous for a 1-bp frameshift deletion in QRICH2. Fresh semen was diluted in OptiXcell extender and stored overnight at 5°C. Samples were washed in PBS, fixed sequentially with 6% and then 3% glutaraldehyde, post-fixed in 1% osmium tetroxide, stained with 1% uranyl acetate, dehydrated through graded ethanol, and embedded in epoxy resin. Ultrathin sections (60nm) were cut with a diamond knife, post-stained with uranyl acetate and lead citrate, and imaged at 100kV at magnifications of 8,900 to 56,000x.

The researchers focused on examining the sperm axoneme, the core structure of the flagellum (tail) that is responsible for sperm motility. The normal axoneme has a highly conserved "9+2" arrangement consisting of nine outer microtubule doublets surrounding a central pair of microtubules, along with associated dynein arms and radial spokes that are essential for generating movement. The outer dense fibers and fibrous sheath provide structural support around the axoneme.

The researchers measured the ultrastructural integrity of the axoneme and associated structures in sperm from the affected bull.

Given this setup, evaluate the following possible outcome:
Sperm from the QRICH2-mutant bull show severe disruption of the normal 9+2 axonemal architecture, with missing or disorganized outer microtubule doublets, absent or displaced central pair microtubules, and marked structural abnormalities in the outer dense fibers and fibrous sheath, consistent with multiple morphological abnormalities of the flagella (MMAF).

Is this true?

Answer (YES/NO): NO